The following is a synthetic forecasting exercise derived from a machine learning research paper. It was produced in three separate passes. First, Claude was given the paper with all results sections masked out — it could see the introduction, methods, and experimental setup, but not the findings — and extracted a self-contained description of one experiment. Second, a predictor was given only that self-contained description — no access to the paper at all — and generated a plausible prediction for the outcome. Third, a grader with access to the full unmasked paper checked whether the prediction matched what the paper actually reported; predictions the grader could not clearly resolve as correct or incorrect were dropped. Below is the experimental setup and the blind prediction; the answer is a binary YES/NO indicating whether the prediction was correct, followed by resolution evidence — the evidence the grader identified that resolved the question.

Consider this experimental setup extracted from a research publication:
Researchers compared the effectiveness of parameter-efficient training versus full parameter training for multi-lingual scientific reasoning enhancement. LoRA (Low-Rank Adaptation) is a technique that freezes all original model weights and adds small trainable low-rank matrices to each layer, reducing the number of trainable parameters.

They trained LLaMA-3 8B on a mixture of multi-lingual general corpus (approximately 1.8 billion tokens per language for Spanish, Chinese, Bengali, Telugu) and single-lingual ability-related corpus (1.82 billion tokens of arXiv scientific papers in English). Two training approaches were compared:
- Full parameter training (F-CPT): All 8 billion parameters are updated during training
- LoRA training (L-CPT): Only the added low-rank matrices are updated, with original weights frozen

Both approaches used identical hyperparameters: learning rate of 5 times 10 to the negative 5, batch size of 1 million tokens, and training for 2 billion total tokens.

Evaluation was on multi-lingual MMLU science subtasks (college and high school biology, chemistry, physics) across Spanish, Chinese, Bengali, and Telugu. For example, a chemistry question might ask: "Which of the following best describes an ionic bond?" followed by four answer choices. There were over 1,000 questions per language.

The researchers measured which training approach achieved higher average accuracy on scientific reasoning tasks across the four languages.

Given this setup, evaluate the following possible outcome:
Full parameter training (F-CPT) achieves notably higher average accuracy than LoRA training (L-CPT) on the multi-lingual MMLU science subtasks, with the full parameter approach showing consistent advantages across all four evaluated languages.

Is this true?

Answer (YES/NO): NO